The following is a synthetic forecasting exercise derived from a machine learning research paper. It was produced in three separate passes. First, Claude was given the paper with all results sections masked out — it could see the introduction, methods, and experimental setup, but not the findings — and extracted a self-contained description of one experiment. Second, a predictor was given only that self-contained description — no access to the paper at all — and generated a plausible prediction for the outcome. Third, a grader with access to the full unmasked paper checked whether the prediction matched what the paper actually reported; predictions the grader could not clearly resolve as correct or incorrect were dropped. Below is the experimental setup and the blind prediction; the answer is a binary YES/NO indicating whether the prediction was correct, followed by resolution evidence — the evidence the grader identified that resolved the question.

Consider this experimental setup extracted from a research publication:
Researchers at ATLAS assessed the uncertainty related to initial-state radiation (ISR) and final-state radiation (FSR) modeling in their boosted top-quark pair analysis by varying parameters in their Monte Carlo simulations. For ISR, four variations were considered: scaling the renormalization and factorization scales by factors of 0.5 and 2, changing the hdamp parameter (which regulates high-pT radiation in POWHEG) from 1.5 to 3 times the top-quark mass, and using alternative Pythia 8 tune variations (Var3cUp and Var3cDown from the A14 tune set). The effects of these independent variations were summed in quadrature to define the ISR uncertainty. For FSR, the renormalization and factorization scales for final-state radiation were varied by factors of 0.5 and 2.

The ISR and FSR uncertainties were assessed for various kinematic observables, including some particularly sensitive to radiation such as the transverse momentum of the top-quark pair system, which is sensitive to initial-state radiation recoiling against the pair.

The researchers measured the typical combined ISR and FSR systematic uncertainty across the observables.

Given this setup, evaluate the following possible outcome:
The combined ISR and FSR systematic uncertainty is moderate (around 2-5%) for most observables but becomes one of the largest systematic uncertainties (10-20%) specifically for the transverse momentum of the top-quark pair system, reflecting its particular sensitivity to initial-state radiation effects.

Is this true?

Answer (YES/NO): NO